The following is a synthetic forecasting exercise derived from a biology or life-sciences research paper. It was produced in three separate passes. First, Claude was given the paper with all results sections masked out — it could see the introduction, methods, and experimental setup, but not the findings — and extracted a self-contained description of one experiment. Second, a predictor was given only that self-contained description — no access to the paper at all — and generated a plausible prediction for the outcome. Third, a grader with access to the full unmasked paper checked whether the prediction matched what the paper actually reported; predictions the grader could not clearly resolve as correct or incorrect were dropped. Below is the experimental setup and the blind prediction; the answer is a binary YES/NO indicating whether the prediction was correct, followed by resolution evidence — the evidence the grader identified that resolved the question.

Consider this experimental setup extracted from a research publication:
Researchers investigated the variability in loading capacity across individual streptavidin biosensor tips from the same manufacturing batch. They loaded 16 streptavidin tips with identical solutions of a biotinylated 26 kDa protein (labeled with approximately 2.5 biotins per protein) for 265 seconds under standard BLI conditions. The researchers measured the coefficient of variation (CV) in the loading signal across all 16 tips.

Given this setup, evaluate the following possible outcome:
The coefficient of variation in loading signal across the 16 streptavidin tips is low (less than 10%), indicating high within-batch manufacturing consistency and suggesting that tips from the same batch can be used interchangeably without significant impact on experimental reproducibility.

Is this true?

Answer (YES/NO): YES